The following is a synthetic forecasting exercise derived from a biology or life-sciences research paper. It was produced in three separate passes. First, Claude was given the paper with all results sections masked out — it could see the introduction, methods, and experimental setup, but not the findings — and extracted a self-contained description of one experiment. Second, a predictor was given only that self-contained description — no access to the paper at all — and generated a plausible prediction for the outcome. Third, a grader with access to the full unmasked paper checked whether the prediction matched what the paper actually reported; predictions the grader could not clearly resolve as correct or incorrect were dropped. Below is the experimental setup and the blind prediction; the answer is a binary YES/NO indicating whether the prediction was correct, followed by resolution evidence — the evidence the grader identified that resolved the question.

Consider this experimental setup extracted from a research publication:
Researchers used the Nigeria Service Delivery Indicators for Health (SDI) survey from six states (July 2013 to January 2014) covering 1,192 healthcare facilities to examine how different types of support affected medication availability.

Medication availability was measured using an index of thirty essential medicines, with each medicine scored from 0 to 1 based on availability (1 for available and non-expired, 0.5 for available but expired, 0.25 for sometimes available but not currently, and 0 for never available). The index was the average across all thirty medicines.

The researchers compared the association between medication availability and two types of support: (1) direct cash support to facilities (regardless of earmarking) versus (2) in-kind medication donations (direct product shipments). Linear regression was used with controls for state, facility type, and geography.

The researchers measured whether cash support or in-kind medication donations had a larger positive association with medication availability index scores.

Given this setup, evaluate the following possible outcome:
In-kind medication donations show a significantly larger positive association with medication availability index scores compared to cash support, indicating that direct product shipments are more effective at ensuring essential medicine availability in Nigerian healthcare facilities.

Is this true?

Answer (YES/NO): NO